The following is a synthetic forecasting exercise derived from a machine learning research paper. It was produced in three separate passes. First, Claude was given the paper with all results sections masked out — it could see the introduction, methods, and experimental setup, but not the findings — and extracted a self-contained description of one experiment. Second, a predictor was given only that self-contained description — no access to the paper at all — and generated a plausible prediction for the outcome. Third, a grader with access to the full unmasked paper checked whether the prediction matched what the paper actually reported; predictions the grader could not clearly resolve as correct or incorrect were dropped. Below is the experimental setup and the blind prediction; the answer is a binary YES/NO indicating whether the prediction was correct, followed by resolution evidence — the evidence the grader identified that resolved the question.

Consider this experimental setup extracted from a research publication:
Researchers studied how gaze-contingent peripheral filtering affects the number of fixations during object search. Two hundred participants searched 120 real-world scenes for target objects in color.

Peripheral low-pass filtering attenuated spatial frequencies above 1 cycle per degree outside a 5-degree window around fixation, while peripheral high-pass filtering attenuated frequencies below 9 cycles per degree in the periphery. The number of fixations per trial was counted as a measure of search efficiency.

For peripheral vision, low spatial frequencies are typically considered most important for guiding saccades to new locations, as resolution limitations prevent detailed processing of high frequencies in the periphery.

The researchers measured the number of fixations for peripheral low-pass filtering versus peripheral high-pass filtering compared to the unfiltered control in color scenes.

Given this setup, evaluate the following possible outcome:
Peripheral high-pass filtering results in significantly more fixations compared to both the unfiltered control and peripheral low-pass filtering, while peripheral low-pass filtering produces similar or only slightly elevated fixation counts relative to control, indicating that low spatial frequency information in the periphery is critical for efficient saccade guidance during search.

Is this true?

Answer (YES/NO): NO